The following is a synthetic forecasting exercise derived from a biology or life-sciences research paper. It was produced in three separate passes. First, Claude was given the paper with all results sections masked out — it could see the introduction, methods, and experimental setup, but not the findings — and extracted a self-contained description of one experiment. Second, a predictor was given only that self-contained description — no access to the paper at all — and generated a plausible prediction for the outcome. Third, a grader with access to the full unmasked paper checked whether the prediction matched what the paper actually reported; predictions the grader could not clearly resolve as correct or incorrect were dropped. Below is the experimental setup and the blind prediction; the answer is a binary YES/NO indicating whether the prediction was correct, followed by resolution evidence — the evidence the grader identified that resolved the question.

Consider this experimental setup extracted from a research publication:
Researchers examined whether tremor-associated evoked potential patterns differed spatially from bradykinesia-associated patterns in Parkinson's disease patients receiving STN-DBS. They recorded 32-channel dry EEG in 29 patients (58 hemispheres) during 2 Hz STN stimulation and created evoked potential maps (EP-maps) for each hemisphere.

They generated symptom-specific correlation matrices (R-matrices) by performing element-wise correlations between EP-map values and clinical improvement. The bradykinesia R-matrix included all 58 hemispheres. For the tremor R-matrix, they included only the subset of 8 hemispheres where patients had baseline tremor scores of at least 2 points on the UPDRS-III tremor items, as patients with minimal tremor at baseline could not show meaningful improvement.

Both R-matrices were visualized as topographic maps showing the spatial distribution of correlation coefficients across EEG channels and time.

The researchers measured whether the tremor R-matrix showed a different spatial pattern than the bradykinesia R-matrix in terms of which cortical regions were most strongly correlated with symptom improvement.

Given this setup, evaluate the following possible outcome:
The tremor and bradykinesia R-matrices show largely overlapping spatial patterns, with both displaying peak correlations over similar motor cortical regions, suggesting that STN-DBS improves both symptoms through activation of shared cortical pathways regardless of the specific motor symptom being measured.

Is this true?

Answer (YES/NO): NO